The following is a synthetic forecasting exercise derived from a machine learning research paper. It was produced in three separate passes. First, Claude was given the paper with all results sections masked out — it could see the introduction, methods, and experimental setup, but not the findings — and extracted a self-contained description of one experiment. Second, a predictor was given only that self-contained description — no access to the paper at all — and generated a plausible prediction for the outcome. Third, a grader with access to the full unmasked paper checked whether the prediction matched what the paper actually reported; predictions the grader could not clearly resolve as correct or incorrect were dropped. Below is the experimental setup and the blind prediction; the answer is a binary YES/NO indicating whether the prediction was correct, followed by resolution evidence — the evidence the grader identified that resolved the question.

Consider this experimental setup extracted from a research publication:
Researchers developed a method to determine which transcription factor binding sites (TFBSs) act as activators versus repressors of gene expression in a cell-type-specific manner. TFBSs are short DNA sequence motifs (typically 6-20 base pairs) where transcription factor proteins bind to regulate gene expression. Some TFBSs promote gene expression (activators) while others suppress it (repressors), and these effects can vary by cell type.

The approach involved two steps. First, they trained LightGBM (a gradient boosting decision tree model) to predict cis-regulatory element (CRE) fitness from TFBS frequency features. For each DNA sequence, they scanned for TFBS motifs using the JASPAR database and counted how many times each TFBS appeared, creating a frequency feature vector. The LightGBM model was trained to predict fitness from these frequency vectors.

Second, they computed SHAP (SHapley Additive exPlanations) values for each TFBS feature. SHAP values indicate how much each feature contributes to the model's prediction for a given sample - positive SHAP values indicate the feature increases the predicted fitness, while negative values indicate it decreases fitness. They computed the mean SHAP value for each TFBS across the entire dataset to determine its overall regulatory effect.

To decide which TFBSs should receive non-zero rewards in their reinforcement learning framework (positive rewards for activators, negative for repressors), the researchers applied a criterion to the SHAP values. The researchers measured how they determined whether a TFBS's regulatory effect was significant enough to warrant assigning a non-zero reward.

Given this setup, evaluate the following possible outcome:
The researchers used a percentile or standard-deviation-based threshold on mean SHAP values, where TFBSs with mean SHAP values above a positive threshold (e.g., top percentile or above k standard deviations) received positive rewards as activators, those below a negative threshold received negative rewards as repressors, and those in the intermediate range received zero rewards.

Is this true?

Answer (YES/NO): NO